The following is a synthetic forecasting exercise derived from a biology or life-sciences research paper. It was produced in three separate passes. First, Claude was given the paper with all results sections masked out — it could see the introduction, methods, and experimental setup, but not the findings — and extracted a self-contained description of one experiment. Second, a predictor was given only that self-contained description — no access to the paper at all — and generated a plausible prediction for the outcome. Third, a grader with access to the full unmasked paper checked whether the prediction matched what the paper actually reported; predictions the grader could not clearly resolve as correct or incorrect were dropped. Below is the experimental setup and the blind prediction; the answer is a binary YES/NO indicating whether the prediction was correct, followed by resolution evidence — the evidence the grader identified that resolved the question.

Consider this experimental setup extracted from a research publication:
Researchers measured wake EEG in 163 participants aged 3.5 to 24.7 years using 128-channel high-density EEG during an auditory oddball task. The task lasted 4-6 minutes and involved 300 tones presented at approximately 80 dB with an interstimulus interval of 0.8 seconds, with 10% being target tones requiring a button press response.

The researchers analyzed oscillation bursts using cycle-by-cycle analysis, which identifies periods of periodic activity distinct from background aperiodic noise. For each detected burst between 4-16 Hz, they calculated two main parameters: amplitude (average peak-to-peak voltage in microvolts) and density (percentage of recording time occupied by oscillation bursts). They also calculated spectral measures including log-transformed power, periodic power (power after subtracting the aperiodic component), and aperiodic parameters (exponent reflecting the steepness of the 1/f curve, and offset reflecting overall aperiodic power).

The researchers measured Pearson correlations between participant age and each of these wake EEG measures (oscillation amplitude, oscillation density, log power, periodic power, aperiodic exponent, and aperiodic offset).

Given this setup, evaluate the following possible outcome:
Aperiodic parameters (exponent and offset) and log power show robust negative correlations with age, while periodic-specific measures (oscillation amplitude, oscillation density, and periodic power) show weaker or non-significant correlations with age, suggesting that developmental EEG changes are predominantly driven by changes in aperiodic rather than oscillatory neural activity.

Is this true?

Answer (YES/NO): NO